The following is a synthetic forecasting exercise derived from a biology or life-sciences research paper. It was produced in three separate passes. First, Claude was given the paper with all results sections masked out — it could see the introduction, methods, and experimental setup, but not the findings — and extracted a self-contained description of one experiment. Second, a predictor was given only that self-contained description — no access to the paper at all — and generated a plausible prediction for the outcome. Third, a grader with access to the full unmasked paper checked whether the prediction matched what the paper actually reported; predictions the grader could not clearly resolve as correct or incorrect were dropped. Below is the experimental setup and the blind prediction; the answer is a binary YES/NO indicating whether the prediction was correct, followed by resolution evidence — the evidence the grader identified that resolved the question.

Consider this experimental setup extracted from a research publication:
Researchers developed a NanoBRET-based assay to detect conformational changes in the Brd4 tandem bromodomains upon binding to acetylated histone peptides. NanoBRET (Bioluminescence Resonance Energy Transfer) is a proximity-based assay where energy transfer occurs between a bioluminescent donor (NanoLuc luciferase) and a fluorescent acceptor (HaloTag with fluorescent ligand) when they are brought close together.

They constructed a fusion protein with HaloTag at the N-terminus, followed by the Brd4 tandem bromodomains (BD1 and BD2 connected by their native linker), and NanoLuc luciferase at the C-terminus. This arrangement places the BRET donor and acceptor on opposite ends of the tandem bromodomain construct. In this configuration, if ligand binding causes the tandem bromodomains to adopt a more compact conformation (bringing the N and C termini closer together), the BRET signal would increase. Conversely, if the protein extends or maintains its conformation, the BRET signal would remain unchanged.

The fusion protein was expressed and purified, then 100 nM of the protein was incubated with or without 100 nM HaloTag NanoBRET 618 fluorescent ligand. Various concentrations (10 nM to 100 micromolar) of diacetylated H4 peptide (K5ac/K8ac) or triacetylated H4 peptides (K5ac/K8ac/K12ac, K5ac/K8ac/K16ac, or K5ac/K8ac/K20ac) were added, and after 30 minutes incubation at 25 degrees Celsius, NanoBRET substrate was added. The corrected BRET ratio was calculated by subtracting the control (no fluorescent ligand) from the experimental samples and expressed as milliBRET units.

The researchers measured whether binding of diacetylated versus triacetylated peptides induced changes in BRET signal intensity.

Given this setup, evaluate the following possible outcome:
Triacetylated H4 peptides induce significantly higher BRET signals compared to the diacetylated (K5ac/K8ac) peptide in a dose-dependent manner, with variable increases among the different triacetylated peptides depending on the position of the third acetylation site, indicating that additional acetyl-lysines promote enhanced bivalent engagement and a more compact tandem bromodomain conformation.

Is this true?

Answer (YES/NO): NO